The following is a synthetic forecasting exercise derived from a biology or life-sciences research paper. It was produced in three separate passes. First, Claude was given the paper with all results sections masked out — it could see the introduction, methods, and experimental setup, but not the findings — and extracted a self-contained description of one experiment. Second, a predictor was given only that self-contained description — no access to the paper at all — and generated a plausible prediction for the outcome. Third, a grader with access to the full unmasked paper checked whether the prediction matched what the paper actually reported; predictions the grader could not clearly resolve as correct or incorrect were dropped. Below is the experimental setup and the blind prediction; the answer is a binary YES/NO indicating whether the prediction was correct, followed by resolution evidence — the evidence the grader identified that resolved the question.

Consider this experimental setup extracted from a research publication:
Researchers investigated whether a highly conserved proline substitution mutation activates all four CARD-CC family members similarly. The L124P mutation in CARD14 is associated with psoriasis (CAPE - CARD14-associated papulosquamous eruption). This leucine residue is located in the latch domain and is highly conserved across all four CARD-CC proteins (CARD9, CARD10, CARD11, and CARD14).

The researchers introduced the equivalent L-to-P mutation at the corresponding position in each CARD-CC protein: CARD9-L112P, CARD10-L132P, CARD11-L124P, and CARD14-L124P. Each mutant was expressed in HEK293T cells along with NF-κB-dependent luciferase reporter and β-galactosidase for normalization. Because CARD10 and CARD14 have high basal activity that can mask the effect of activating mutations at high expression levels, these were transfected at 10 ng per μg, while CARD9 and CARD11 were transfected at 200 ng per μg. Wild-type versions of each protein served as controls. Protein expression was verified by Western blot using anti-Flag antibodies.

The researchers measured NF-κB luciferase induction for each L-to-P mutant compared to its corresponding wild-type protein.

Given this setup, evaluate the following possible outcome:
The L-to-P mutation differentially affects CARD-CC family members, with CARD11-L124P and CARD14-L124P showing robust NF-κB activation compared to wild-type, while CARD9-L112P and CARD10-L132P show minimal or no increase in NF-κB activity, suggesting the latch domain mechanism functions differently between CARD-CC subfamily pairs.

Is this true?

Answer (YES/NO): NO